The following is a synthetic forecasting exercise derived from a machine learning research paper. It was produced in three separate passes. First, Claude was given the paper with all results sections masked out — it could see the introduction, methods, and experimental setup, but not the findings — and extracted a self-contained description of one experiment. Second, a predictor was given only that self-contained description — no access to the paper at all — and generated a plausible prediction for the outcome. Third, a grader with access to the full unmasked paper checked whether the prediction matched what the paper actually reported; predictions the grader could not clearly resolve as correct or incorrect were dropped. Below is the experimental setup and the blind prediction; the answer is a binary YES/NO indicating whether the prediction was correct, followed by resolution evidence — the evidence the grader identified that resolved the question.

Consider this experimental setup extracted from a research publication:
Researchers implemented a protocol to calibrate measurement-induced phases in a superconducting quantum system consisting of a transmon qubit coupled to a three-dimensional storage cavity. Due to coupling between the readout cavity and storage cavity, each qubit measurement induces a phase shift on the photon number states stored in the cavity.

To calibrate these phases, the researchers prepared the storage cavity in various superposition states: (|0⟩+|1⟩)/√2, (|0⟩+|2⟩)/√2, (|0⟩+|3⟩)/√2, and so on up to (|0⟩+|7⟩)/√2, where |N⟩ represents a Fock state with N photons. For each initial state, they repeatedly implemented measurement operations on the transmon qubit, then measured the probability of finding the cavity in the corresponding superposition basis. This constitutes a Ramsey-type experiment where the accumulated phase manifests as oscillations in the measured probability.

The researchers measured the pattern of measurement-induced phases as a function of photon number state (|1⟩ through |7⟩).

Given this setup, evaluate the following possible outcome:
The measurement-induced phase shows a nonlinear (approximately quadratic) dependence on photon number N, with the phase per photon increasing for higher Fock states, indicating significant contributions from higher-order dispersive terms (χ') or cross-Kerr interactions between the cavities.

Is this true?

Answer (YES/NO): NO